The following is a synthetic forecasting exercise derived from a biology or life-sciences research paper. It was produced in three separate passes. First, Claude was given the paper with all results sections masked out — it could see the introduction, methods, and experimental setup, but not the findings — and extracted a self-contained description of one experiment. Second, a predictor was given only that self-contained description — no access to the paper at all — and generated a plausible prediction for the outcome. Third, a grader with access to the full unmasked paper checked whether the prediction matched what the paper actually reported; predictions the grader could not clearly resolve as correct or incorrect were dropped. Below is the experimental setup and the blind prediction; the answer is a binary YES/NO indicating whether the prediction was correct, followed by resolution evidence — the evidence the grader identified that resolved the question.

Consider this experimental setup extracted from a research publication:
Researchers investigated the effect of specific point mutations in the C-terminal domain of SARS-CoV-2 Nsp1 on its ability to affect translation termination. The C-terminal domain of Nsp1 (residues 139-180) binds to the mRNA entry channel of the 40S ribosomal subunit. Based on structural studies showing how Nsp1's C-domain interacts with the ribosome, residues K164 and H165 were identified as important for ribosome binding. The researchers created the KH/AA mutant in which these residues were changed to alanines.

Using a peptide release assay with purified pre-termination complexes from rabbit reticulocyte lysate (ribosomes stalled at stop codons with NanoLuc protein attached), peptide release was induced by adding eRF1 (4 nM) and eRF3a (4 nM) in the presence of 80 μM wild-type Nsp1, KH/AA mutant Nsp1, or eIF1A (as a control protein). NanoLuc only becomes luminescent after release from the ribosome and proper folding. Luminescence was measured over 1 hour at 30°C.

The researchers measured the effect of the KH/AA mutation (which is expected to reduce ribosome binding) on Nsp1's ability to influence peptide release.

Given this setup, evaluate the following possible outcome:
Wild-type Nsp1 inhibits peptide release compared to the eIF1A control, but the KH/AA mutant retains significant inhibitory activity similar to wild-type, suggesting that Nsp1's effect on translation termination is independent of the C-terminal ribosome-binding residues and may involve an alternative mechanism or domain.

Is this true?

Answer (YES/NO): NO